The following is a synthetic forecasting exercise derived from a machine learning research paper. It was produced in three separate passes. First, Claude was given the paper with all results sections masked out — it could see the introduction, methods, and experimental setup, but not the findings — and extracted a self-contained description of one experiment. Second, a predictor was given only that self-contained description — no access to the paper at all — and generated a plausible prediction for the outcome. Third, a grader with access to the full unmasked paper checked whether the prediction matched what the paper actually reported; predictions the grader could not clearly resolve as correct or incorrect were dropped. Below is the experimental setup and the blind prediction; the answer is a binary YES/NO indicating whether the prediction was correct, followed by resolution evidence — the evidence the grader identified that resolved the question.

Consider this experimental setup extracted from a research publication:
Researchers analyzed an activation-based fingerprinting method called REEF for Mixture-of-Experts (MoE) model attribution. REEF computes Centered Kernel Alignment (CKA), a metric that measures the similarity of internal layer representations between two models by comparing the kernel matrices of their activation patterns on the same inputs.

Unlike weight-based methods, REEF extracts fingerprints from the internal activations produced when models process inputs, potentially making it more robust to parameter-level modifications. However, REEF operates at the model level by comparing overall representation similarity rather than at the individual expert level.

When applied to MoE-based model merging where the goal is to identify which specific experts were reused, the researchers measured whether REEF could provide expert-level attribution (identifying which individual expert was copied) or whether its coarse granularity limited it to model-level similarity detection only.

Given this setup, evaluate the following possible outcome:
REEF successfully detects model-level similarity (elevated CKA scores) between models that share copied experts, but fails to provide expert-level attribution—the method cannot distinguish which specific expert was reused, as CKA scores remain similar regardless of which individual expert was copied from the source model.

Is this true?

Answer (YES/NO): YES